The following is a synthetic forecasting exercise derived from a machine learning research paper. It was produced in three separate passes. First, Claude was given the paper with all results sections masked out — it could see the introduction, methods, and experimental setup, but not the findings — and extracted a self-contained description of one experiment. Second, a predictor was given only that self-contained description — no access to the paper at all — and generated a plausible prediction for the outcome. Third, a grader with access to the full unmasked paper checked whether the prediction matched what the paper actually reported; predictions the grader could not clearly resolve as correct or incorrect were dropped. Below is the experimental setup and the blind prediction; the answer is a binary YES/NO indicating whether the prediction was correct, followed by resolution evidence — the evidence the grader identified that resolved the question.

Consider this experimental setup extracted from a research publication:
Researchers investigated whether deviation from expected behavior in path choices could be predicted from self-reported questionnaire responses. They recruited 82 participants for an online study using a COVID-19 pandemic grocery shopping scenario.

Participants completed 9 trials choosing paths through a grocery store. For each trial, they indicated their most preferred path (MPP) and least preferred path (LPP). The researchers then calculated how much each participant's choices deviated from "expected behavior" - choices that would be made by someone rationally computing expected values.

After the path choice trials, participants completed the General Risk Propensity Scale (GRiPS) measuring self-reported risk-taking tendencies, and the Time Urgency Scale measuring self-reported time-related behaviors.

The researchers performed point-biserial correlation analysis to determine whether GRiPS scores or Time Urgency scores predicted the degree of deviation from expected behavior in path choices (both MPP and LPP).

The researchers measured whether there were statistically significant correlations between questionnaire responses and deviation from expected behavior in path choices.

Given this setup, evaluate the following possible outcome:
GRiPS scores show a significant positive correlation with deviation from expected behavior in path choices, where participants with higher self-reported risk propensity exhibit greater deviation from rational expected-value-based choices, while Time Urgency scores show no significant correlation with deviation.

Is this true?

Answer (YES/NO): NO